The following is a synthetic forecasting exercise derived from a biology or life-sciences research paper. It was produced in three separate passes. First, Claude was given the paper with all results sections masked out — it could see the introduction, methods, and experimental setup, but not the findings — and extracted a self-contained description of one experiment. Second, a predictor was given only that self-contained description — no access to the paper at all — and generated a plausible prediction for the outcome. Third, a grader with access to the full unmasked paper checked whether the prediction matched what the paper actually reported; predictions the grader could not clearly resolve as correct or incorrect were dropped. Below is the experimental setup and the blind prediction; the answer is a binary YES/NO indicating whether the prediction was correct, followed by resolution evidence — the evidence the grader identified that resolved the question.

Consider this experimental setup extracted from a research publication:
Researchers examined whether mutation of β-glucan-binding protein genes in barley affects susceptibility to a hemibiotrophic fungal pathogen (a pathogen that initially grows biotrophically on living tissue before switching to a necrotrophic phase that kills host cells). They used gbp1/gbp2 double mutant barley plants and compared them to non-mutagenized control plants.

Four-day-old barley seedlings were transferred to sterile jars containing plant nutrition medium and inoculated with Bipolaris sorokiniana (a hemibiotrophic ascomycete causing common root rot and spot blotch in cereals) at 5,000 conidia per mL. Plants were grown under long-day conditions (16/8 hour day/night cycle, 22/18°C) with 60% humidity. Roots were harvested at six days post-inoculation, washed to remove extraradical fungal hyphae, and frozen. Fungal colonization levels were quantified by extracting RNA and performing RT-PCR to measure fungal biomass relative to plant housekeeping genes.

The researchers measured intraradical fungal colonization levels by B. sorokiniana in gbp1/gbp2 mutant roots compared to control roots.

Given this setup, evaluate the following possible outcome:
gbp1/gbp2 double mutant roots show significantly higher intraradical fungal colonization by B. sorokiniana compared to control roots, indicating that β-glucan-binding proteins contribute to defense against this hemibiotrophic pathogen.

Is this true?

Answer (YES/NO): NO